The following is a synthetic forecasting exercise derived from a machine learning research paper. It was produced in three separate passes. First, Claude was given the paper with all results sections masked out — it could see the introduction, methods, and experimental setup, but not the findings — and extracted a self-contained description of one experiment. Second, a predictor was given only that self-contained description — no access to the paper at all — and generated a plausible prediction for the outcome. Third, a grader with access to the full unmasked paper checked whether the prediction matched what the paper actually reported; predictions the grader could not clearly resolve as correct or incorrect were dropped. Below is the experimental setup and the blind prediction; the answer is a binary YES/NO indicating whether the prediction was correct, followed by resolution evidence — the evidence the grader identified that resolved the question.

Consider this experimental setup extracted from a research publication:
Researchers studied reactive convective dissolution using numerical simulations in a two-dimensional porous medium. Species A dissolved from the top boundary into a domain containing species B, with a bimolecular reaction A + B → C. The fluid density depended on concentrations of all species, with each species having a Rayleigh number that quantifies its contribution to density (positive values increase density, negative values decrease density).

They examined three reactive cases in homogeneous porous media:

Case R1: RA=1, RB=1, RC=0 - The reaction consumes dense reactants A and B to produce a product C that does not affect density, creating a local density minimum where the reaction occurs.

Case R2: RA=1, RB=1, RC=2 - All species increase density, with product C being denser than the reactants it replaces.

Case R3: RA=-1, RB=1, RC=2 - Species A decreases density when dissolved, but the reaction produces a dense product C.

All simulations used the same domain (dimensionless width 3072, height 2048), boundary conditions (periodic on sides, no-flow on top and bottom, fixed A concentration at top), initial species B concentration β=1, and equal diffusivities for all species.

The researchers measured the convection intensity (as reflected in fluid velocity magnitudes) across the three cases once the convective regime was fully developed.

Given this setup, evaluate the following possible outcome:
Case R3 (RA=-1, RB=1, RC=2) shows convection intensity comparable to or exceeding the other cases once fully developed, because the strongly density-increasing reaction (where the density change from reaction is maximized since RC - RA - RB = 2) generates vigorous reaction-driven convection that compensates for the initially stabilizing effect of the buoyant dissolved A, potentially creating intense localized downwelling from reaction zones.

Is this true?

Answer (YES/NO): NO